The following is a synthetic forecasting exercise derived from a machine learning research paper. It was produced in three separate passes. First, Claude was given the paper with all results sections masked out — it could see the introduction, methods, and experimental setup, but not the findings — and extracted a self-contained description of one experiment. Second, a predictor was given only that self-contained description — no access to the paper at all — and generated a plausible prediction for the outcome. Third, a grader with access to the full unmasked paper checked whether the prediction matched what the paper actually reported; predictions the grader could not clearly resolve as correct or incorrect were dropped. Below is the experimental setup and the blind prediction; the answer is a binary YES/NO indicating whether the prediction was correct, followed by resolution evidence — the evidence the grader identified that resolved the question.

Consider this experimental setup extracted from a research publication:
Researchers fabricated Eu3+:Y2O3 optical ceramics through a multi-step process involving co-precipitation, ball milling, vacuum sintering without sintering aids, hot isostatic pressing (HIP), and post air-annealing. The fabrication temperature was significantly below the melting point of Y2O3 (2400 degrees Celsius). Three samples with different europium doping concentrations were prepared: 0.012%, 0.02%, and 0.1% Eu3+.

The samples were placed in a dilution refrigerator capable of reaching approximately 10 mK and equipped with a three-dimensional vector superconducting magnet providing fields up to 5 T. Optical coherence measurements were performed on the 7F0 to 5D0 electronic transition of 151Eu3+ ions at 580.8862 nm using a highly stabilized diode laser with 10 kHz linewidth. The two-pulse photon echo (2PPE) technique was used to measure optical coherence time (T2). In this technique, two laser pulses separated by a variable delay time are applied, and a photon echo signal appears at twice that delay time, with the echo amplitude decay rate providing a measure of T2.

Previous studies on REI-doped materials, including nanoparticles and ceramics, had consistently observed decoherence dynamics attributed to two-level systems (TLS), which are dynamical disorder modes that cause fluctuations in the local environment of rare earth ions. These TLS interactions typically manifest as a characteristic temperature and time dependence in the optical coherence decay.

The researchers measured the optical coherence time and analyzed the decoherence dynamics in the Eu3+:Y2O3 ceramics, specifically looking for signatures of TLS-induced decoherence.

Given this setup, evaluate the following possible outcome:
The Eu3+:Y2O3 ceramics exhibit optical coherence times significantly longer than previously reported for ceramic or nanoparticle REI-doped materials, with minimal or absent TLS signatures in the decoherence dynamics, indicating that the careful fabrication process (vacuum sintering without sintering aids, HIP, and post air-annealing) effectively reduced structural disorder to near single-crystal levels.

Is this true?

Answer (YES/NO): YES